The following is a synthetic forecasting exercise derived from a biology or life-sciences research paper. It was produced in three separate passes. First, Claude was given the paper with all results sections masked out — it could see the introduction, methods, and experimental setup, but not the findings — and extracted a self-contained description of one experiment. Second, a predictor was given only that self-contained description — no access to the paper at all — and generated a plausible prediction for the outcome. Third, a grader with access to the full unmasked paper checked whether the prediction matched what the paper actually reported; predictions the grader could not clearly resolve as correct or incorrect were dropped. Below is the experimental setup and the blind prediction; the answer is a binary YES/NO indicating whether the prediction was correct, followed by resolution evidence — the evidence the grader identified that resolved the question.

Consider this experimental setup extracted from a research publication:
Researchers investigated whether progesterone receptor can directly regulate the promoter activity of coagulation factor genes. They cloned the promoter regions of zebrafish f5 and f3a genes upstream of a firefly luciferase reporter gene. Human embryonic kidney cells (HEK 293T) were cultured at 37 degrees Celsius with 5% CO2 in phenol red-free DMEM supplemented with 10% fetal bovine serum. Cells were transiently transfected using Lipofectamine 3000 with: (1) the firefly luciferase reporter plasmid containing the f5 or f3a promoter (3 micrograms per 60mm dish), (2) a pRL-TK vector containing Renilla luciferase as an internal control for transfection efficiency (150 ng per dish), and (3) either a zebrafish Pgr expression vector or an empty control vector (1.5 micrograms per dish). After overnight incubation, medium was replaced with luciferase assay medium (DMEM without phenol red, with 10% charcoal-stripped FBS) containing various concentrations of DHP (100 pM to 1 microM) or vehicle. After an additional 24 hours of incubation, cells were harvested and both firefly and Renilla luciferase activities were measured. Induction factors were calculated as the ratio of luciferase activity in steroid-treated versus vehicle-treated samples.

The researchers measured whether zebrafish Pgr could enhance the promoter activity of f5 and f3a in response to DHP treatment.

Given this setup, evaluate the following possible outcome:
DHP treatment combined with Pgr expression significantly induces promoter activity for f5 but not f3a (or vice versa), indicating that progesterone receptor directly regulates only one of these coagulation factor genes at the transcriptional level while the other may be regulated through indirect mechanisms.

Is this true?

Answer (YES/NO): NO